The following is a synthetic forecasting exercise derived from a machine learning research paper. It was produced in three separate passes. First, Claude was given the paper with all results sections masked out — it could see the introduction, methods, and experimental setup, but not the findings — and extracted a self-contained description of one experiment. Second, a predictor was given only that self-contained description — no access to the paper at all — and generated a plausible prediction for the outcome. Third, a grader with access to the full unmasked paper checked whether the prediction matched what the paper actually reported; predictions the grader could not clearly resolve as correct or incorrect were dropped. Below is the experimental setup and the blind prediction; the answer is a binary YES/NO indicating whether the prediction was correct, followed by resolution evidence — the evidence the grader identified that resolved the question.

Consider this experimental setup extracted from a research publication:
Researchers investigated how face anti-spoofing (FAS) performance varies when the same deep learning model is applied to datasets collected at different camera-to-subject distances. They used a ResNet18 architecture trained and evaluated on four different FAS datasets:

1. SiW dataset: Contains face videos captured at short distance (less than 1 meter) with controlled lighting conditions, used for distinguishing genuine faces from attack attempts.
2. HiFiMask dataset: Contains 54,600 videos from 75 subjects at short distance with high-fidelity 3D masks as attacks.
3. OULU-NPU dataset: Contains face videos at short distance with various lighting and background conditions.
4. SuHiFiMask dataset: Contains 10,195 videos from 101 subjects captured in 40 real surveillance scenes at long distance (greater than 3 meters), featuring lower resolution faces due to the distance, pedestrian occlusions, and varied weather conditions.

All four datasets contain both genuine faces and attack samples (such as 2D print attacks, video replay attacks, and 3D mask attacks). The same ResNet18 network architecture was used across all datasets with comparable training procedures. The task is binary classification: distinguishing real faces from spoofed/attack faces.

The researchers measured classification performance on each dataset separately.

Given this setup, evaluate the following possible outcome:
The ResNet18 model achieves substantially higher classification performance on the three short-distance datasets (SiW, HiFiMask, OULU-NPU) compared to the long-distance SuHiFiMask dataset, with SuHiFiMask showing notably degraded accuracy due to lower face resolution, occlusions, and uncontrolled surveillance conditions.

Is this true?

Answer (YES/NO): YES